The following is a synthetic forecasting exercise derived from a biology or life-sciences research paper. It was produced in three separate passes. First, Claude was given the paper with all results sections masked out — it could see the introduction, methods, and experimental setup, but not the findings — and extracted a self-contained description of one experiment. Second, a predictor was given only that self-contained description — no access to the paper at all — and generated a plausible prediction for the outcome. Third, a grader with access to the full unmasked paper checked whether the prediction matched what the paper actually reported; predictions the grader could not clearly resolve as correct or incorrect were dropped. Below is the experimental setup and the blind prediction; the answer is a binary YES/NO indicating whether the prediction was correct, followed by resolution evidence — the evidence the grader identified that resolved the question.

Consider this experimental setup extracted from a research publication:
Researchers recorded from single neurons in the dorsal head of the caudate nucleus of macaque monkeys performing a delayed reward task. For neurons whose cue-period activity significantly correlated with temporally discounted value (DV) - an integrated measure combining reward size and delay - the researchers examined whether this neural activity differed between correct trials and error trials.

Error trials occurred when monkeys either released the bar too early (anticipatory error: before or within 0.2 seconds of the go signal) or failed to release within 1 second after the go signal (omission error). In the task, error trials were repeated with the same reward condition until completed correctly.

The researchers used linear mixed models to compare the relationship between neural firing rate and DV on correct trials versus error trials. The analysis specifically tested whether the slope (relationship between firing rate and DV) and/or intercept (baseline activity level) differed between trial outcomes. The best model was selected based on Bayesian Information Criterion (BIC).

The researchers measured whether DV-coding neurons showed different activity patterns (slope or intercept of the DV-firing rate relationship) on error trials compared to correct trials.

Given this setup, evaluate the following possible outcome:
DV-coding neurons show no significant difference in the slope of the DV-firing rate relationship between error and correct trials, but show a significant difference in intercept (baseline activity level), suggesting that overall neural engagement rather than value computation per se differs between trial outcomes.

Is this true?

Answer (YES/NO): NO